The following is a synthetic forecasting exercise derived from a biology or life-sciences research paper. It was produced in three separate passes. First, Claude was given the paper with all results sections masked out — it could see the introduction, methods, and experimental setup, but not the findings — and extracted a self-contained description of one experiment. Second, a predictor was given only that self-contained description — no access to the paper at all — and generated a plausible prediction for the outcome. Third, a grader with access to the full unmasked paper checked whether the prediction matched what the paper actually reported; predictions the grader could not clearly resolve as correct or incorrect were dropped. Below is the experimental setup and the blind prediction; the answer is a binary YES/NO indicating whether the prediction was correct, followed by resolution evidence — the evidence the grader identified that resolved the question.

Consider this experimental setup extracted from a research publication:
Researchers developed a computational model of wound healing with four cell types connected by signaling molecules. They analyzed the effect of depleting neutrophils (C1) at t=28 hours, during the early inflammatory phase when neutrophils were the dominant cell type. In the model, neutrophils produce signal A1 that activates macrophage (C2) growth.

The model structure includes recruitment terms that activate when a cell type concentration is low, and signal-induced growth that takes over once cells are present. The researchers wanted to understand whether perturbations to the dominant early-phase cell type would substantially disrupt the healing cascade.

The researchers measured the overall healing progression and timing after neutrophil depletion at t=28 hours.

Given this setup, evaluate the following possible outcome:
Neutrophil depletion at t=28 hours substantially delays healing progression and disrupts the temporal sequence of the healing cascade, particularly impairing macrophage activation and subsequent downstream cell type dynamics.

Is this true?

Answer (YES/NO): NO